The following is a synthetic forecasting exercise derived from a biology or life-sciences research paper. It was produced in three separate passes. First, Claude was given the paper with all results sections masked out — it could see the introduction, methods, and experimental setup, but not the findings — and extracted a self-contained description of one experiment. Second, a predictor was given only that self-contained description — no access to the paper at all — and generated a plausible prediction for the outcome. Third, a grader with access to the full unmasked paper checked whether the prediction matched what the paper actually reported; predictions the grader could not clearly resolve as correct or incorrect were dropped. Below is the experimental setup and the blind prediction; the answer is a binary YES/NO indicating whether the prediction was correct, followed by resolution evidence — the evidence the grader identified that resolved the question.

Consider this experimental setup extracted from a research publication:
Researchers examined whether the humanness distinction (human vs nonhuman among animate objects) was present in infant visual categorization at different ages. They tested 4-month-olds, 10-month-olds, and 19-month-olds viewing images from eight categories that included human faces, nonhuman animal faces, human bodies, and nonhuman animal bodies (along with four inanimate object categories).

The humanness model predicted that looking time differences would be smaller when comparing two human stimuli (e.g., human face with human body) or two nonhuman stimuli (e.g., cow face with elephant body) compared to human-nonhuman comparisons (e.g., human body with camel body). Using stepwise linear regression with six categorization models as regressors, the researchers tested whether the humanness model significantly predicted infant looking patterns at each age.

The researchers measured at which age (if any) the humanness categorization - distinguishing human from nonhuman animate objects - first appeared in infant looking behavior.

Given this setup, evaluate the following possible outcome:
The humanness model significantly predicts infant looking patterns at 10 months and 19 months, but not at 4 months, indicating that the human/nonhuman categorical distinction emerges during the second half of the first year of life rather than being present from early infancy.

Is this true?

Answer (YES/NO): NO